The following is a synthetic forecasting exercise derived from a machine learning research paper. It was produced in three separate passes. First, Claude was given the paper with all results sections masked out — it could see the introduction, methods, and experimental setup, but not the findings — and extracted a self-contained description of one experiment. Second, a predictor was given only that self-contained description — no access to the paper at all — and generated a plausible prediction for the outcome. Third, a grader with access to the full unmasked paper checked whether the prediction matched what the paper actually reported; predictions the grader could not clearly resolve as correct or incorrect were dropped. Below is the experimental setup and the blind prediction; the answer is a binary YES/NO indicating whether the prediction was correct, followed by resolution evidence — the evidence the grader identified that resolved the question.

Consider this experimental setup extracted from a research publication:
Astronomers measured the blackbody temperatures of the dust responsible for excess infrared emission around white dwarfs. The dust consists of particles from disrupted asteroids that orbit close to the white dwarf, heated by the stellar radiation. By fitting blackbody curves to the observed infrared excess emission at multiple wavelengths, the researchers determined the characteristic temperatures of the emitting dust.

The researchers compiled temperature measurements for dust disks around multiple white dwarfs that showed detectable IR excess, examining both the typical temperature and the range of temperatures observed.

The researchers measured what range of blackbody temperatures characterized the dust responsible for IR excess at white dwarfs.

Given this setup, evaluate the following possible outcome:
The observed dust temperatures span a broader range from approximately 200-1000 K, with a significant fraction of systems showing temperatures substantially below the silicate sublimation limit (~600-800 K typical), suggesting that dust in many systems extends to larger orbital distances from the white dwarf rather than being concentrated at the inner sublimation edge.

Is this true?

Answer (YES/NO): NO